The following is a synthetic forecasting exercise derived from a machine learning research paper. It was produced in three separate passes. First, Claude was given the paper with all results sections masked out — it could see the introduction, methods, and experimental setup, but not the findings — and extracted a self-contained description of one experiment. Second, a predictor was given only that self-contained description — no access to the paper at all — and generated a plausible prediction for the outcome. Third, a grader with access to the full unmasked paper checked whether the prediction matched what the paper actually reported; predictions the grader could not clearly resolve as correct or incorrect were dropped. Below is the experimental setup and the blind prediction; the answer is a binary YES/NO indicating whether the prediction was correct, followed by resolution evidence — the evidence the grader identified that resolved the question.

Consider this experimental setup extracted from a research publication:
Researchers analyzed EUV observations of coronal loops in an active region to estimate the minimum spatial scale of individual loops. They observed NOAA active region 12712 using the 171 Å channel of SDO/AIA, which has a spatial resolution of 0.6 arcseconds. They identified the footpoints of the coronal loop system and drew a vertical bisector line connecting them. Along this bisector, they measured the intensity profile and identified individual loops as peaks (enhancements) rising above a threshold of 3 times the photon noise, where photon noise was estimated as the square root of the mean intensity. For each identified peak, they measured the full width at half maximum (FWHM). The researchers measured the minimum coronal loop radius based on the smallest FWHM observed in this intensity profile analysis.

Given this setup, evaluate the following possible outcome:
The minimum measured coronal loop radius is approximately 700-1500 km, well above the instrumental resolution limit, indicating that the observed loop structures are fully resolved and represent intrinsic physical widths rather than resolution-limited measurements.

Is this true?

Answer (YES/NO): NO